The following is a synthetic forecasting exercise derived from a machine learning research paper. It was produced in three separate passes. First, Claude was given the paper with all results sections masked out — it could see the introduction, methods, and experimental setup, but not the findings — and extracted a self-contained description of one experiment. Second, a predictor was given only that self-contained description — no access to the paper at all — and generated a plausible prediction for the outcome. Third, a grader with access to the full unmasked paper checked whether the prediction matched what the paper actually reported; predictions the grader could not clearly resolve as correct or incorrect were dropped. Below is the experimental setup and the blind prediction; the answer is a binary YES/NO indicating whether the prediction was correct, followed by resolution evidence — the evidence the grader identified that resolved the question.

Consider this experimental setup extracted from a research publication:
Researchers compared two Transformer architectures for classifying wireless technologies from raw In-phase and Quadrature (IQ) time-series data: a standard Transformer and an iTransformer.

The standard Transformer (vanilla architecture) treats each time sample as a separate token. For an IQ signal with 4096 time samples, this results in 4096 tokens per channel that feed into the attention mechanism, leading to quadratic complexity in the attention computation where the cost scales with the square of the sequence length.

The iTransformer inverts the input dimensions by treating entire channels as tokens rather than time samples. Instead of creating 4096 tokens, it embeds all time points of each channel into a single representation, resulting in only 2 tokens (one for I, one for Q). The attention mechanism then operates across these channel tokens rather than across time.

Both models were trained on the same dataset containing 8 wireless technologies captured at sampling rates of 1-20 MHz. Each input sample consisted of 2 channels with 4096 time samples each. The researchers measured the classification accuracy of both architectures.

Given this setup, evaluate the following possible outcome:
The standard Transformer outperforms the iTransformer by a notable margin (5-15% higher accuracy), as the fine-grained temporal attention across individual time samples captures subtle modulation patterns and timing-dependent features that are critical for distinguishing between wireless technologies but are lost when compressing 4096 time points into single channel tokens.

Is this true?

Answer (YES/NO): NO